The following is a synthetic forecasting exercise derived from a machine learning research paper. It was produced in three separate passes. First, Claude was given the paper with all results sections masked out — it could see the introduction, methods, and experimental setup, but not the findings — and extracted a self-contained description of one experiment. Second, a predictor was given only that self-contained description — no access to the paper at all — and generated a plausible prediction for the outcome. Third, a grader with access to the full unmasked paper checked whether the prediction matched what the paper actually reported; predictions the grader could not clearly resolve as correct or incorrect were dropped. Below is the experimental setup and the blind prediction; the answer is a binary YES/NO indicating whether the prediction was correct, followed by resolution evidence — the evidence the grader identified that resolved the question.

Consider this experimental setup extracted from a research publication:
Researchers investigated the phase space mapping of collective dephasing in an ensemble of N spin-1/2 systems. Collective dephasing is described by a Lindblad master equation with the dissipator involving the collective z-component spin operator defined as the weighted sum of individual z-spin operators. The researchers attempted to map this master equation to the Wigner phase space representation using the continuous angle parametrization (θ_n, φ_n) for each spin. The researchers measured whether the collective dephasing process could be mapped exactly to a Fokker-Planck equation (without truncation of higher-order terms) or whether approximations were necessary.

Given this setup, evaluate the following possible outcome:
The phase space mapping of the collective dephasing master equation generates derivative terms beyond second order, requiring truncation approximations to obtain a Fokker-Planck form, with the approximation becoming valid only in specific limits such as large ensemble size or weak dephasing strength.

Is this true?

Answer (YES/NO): NO